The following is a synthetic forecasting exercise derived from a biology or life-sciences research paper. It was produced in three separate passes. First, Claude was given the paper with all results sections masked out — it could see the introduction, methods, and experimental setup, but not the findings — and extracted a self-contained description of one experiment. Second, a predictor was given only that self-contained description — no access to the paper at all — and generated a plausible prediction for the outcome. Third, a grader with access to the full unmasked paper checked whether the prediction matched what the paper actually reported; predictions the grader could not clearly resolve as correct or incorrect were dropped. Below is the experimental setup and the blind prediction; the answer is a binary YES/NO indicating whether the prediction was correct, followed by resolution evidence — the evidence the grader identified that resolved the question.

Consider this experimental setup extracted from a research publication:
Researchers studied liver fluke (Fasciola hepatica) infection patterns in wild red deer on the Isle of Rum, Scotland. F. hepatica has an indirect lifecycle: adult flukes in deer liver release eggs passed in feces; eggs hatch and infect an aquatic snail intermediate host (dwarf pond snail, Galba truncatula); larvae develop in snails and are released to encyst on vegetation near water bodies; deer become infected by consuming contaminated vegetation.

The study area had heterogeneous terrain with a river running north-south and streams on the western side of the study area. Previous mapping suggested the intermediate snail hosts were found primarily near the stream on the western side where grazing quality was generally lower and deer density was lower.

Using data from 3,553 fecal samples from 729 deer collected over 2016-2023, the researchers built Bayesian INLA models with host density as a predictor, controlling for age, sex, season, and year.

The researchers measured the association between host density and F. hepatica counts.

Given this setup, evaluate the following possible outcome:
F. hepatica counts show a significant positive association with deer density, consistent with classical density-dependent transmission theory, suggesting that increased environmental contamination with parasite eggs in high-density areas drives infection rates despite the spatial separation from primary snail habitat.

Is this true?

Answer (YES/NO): NO